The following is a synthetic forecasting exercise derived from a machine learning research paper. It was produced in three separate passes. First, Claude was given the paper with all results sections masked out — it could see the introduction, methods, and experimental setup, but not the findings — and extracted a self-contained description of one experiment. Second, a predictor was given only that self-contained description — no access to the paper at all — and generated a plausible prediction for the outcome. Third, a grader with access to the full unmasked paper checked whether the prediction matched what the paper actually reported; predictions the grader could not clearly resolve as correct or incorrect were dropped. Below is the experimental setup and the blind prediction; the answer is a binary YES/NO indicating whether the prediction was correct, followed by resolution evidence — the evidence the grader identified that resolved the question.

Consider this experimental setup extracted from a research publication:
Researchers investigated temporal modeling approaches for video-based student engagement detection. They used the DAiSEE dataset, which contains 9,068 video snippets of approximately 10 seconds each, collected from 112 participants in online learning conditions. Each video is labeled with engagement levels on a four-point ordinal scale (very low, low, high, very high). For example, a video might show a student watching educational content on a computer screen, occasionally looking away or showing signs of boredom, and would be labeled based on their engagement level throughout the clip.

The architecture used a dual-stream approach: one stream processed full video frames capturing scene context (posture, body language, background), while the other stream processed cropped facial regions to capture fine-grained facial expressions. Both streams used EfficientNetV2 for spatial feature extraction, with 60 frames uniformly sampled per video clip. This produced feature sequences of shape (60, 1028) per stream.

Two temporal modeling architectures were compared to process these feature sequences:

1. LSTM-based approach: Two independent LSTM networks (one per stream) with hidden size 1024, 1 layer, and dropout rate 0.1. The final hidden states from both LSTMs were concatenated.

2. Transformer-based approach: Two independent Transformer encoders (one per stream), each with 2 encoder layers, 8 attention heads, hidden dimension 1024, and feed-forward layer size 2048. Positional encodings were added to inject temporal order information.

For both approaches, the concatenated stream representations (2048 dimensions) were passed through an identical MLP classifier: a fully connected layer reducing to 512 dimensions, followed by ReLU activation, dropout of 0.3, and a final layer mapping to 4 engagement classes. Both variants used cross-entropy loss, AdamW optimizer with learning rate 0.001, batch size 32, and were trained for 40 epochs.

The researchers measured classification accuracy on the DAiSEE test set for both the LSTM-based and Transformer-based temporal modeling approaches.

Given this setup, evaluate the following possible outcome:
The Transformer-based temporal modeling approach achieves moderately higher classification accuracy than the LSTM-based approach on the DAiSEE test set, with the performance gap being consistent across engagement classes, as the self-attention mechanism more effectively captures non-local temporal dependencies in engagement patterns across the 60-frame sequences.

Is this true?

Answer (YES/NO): NO